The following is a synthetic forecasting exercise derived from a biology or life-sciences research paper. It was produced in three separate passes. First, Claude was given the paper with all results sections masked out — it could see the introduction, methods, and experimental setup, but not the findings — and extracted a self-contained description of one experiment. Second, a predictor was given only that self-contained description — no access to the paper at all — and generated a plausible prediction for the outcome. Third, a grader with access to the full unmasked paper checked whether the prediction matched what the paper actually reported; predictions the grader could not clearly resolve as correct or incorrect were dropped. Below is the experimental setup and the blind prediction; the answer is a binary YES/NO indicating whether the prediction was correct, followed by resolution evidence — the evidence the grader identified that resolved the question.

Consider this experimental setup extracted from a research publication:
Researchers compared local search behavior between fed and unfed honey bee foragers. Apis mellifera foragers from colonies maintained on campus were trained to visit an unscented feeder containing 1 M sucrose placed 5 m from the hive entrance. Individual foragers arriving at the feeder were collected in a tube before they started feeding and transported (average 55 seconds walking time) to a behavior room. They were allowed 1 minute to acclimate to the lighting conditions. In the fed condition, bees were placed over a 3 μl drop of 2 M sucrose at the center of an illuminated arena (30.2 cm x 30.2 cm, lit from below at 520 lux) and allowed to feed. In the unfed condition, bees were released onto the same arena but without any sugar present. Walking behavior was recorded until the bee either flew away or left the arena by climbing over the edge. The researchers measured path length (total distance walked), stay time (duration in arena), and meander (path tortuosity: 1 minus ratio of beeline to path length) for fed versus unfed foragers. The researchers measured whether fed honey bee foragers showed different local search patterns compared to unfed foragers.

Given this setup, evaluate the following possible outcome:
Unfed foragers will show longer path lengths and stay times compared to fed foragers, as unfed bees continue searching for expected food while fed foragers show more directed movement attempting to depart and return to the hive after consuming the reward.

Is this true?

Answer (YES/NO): NO